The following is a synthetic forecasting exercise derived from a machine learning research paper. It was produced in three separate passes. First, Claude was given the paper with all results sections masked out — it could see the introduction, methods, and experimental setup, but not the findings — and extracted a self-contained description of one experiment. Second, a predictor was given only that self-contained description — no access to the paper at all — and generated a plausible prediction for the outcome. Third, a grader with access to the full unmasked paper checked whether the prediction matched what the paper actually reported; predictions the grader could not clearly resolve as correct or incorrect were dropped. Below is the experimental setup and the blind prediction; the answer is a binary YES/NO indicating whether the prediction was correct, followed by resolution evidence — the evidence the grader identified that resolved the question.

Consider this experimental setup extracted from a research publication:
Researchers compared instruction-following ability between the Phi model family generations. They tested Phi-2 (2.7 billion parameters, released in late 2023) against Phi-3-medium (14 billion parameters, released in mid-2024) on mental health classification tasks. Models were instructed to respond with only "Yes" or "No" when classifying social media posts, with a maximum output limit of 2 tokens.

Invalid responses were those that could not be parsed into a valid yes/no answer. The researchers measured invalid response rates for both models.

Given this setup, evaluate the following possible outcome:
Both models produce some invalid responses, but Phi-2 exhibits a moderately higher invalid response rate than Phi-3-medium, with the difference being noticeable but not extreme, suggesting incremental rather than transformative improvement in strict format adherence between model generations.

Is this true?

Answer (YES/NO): NO